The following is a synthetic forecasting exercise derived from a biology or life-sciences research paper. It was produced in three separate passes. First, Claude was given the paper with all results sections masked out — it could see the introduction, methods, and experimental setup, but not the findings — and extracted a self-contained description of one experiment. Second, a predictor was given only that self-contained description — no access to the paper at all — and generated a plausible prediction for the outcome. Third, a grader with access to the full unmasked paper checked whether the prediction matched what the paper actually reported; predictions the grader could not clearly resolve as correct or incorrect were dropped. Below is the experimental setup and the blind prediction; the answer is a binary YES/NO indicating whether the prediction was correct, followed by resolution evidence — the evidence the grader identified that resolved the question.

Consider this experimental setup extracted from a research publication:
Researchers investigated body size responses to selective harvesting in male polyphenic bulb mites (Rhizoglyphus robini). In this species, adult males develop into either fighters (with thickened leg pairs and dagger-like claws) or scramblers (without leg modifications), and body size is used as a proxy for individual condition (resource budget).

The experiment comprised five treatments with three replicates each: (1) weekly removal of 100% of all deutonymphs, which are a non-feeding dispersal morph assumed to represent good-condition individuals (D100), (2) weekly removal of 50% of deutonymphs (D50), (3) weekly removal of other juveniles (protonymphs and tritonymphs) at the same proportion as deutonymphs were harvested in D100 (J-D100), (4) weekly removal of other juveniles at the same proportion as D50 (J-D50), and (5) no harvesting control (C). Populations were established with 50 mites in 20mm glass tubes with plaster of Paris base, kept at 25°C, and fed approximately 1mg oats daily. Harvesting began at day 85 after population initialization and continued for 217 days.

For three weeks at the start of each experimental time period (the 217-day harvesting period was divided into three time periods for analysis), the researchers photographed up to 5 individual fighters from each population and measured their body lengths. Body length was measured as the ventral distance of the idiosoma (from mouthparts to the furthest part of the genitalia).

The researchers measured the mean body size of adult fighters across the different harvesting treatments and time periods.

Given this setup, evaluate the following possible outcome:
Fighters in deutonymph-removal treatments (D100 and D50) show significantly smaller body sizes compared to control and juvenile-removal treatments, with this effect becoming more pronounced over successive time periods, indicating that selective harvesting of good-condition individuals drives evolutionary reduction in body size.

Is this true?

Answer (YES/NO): NO